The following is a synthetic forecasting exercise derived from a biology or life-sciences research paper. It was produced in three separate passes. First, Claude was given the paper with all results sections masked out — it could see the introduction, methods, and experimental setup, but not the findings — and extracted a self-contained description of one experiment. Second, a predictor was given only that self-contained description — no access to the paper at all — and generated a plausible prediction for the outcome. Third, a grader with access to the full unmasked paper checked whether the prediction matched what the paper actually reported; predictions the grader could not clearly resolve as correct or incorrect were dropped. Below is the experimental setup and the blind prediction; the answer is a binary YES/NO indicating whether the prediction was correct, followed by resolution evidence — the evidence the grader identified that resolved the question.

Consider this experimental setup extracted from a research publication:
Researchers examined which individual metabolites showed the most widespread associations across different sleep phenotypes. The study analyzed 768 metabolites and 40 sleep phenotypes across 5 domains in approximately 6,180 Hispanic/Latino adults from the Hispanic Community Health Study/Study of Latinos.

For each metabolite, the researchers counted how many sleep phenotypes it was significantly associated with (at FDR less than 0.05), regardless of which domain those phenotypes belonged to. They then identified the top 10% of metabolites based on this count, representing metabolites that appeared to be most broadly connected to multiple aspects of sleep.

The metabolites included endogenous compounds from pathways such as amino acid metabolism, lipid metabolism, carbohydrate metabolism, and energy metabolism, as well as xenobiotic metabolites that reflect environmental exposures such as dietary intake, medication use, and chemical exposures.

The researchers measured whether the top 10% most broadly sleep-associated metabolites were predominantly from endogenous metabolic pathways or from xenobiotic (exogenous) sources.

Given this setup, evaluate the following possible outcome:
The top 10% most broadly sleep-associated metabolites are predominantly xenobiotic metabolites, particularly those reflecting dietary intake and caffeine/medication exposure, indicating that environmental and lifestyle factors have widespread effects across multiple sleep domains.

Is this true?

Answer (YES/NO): NO